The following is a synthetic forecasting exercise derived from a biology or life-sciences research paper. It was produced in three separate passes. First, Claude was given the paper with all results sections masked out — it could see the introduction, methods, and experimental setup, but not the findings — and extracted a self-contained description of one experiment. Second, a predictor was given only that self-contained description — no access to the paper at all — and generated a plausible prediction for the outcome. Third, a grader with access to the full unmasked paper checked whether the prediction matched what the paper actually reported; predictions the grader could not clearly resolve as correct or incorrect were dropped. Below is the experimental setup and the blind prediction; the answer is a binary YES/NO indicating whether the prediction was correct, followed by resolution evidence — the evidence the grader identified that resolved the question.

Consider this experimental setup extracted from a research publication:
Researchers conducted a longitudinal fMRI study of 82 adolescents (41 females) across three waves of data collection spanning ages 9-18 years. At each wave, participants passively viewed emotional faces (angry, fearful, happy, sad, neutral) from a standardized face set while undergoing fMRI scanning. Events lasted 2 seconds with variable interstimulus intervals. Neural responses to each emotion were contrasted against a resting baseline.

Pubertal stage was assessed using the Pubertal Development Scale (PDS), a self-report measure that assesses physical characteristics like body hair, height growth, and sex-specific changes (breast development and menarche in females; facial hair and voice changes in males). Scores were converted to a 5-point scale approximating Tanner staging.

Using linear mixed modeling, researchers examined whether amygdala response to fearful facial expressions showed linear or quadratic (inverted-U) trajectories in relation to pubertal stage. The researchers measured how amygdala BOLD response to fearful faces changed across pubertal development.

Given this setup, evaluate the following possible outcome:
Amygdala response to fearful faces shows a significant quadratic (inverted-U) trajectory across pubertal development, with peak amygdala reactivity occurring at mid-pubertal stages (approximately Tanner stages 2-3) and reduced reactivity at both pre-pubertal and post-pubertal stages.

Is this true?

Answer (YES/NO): YES